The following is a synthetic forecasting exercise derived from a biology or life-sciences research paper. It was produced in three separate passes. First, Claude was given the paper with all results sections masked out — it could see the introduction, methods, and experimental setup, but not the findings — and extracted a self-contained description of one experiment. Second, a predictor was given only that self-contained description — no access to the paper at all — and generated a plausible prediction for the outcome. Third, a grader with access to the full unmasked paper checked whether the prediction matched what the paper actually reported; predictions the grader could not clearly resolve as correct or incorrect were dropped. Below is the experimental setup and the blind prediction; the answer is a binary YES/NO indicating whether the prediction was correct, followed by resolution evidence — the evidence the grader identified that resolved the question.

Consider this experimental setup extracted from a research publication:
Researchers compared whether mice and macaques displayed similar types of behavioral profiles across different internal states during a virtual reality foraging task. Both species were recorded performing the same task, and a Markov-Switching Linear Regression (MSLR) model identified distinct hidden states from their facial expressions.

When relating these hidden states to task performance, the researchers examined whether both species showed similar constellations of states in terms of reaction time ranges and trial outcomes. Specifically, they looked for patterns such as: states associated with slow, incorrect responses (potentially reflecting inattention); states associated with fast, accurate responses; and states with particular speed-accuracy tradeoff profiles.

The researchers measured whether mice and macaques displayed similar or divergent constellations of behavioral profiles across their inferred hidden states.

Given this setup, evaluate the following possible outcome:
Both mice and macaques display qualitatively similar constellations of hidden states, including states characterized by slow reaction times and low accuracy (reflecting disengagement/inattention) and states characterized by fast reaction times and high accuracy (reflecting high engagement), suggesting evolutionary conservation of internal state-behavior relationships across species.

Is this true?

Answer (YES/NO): YES